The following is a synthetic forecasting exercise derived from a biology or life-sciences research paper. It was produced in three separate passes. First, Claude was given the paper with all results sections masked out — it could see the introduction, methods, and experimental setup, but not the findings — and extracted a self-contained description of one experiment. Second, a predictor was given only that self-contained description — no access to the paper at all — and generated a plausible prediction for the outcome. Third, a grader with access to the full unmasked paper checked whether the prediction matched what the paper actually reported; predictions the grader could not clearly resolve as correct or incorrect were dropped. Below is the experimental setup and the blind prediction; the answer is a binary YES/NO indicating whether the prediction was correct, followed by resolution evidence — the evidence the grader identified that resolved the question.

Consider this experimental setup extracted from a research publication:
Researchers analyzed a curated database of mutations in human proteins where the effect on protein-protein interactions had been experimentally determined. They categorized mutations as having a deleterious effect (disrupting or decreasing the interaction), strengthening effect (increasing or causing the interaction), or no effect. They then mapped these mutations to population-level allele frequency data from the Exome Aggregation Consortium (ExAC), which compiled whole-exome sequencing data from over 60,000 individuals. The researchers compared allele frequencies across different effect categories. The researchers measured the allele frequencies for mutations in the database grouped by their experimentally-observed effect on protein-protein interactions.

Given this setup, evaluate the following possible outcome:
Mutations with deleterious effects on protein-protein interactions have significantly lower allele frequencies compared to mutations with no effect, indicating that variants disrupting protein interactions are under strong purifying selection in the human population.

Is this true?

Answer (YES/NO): YES